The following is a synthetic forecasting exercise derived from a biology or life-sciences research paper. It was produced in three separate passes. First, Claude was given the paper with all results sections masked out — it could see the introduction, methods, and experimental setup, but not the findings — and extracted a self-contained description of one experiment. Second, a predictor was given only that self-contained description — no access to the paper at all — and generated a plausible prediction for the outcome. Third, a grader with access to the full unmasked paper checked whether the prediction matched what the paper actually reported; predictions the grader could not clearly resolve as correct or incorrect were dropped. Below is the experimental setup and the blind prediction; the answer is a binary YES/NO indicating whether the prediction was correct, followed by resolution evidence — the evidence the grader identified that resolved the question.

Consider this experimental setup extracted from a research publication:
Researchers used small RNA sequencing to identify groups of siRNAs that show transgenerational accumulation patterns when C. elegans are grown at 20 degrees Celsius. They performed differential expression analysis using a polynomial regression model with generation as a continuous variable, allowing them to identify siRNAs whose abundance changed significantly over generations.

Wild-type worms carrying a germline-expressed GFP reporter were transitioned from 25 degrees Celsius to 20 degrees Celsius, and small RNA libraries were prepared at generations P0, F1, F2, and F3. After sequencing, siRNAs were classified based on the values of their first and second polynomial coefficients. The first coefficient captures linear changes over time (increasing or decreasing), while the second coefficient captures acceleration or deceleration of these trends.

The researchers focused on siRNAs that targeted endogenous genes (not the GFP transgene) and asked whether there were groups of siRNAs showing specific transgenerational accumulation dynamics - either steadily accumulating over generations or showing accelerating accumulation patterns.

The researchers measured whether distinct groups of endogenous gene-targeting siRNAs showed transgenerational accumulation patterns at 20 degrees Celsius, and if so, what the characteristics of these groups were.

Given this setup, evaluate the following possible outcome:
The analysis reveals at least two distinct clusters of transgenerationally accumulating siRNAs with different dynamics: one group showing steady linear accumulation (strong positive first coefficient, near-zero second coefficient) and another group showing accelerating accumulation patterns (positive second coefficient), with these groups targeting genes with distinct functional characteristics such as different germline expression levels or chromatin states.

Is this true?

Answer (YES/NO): NO